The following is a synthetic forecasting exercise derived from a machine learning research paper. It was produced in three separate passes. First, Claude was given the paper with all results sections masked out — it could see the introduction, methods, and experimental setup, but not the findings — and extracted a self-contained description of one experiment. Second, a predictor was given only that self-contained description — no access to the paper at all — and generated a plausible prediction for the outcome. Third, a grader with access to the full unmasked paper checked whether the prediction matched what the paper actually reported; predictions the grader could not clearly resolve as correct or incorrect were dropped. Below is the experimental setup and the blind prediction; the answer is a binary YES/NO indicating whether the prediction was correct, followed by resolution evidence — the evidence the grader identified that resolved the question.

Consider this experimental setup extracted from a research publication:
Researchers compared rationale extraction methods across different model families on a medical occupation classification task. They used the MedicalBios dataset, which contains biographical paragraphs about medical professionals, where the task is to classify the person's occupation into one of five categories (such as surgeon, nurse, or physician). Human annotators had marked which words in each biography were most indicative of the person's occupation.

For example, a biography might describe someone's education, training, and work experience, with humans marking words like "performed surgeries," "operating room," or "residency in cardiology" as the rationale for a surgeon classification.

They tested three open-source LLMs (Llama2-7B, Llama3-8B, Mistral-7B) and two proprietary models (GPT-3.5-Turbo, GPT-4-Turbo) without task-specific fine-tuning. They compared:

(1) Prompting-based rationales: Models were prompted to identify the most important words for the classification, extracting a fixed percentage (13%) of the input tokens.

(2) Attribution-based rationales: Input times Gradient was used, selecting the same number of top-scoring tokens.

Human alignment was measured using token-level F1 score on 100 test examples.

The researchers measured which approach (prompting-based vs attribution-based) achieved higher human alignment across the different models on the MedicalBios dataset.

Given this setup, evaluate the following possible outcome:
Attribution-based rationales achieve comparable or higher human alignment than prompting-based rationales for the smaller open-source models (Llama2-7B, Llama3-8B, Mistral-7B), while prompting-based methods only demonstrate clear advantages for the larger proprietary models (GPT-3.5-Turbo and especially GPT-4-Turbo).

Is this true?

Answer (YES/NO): NO